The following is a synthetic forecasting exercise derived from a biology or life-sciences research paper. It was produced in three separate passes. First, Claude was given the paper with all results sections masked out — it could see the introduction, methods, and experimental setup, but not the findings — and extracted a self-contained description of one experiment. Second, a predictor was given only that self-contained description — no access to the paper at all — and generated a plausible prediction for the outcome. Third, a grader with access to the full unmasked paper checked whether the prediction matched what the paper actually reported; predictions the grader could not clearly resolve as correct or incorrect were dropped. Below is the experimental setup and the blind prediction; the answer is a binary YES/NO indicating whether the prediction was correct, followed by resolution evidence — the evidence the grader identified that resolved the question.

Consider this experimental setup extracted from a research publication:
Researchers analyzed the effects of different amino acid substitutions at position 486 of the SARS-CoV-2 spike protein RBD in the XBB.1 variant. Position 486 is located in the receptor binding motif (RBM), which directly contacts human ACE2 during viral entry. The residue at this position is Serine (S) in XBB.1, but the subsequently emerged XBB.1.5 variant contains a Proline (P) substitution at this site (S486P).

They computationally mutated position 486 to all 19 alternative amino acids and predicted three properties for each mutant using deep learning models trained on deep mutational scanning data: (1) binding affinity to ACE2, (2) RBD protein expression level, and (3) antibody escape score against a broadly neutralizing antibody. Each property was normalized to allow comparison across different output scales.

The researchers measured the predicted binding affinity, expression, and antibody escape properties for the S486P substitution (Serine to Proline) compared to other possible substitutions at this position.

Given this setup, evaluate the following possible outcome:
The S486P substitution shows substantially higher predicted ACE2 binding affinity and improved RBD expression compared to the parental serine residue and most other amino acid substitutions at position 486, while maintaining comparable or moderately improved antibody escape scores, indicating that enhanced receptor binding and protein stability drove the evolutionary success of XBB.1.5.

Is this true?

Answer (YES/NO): NO